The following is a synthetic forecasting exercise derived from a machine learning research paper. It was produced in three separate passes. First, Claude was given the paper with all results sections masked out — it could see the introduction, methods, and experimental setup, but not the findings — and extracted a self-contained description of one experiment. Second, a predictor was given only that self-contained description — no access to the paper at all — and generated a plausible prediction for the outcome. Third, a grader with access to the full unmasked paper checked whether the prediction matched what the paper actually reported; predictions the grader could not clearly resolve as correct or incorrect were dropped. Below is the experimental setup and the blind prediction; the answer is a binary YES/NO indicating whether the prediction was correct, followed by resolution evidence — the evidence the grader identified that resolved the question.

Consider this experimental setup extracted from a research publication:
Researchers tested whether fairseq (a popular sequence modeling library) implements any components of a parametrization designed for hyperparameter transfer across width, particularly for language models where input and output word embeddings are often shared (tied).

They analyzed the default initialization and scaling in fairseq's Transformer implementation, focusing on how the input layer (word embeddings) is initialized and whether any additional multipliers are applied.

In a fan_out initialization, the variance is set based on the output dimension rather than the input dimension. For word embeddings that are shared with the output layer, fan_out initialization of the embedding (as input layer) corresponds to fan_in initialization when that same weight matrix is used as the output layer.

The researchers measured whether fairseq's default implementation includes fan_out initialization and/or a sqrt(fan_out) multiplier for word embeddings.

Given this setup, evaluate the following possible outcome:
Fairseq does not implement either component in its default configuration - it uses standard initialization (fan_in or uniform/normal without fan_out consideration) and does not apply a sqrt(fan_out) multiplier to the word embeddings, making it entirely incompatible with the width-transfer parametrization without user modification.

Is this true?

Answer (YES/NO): NO